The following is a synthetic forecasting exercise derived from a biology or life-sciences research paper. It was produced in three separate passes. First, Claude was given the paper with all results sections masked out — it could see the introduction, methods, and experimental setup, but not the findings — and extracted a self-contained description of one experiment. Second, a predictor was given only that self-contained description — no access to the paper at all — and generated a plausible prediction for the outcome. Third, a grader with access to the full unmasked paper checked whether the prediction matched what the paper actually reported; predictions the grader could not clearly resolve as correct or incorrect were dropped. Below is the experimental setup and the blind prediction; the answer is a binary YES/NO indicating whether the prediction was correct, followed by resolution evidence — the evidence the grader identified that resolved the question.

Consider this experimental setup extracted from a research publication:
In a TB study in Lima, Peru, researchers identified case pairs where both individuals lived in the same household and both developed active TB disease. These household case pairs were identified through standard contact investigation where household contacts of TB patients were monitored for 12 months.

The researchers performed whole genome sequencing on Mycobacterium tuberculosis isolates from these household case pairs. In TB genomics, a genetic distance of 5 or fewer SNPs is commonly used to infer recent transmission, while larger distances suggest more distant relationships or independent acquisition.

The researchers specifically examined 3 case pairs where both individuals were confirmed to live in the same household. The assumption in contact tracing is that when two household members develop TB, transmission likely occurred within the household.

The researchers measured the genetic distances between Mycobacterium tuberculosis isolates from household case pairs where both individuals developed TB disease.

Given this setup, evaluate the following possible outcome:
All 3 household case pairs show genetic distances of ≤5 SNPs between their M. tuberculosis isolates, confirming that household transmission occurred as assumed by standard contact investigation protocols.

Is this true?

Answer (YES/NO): NO